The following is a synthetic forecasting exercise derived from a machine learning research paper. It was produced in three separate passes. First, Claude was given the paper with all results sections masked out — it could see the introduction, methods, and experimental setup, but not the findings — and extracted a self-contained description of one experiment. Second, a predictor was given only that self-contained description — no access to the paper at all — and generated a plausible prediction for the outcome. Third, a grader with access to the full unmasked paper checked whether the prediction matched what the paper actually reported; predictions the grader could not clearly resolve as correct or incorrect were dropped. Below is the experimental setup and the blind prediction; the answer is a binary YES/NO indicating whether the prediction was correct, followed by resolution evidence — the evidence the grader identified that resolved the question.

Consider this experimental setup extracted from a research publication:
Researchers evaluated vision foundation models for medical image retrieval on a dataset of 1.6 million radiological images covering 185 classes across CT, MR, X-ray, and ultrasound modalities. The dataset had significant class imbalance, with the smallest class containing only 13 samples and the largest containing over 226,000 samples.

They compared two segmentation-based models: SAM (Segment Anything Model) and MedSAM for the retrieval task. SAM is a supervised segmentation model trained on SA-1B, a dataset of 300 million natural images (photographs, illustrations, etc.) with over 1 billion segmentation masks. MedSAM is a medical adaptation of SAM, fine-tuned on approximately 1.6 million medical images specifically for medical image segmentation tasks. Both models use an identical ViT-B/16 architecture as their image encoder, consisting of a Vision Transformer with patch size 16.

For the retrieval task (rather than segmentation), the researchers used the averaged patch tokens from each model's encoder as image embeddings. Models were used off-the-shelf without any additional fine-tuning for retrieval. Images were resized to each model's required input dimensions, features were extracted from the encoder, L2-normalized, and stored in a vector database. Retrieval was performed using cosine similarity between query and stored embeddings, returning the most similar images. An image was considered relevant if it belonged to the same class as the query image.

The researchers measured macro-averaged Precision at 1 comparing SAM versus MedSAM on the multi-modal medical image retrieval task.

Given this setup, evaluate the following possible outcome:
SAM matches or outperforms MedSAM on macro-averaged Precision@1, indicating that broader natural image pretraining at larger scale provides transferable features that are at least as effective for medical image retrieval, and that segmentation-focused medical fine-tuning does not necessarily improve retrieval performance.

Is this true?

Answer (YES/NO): YES